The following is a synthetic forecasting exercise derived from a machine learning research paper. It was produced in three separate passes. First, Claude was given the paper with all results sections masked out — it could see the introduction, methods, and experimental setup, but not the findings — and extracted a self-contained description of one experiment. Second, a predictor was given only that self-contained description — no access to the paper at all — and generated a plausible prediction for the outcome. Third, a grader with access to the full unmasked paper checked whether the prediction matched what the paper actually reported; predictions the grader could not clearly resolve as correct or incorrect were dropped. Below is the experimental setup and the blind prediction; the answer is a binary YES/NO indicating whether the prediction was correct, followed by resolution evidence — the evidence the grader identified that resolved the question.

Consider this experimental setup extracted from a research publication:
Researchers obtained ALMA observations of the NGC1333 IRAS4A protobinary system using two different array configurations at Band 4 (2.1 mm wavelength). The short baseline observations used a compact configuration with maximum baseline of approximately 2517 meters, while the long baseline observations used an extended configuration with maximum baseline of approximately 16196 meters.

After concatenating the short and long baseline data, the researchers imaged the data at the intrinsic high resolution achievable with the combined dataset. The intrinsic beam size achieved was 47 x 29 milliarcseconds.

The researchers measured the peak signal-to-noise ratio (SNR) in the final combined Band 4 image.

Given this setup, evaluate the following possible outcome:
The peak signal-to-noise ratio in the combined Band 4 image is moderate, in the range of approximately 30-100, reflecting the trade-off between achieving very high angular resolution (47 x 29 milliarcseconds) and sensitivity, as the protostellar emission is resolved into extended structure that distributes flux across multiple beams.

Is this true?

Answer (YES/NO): NO